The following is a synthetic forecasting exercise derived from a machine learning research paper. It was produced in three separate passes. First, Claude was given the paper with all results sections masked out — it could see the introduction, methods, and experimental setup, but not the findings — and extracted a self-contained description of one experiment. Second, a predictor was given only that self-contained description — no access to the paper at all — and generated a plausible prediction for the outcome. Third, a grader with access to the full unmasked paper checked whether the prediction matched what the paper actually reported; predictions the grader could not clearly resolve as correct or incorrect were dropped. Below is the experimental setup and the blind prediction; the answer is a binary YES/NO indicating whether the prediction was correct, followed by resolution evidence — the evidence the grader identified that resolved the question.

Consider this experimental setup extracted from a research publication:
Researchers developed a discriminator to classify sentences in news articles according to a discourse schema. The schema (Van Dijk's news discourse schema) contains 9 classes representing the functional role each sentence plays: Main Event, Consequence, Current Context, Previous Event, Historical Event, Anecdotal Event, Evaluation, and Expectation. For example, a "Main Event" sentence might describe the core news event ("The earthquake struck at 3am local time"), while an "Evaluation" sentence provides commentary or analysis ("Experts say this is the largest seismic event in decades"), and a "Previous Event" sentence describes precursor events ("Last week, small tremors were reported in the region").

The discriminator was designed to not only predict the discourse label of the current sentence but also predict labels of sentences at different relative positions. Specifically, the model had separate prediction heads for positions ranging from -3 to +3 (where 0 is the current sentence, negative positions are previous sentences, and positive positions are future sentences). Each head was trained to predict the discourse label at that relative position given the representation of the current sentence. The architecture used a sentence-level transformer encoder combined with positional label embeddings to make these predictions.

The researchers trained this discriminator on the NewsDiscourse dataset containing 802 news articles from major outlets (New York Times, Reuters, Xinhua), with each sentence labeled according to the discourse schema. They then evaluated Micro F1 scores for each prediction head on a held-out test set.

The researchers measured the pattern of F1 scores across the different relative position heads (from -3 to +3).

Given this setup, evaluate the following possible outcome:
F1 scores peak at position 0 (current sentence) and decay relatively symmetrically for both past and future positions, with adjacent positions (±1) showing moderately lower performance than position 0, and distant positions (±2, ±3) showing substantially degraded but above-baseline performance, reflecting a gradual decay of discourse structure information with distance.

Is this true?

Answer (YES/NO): NO